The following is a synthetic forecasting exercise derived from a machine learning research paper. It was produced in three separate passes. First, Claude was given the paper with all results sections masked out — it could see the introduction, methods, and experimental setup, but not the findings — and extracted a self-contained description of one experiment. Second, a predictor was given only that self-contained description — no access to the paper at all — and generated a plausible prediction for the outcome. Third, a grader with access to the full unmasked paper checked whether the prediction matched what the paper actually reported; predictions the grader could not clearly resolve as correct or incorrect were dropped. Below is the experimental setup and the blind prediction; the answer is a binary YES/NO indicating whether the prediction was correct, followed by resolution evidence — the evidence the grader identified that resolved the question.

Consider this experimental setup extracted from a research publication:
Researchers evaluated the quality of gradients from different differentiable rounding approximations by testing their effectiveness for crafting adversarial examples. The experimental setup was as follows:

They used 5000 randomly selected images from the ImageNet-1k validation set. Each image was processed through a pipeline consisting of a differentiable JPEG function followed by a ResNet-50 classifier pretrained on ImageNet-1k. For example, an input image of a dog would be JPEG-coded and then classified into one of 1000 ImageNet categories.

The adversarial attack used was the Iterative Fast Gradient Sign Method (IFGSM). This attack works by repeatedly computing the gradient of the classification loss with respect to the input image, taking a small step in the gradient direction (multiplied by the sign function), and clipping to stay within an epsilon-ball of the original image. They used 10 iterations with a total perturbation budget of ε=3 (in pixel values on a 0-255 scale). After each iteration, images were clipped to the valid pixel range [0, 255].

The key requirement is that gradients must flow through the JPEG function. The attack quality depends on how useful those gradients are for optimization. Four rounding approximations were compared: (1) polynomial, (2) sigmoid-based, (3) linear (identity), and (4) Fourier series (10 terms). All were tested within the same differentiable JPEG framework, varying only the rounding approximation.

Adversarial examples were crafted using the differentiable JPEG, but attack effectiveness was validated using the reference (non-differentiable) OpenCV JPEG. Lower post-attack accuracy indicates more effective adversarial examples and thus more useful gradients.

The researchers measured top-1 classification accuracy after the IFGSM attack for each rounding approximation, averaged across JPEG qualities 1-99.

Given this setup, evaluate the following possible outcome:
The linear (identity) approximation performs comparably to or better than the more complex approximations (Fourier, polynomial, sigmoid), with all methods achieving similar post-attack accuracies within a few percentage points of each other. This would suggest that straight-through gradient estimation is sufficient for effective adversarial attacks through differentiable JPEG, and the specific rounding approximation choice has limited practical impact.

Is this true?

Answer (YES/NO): NO